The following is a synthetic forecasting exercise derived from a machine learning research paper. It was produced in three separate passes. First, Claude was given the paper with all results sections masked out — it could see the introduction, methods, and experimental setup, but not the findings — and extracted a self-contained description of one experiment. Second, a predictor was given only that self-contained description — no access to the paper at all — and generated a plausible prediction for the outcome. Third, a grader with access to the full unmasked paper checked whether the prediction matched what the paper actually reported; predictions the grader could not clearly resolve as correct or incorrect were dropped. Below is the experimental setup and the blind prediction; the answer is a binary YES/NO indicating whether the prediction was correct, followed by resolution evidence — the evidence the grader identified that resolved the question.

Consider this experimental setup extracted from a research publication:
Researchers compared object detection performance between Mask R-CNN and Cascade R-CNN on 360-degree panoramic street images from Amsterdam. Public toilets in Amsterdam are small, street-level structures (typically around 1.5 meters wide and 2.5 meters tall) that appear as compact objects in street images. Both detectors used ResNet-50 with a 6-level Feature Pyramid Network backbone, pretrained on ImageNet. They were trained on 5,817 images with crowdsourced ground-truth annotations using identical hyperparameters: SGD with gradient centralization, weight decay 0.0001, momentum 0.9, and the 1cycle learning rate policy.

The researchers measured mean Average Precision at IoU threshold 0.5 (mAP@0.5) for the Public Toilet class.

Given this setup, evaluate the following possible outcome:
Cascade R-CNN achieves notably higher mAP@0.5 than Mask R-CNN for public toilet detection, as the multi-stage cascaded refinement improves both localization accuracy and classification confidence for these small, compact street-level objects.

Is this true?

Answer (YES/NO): NO